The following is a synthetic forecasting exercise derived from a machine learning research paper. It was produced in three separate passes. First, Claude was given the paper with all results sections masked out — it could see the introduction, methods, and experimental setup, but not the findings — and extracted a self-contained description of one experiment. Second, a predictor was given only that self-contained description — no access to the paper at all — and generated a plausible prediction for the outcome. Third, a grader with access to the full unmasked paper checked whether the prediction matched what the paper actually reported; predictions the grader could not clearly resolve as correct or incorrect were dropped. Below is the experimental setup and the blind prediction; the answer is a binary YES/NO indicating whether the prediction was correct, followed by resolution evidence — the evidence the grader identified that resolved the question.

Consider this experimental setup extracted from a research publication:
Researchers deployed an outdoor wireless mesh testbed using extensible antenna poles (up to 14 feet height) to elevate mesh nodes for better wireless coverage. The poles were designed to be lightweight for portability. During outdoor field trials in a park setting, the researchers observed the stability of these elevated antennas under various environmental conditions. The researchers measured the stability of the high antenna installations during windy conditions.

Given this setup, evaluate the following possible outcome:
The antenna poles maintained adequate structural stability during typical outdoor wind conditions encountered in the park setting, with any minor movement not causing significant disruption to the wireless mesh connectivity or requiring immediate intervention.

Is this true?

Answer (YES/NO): NO